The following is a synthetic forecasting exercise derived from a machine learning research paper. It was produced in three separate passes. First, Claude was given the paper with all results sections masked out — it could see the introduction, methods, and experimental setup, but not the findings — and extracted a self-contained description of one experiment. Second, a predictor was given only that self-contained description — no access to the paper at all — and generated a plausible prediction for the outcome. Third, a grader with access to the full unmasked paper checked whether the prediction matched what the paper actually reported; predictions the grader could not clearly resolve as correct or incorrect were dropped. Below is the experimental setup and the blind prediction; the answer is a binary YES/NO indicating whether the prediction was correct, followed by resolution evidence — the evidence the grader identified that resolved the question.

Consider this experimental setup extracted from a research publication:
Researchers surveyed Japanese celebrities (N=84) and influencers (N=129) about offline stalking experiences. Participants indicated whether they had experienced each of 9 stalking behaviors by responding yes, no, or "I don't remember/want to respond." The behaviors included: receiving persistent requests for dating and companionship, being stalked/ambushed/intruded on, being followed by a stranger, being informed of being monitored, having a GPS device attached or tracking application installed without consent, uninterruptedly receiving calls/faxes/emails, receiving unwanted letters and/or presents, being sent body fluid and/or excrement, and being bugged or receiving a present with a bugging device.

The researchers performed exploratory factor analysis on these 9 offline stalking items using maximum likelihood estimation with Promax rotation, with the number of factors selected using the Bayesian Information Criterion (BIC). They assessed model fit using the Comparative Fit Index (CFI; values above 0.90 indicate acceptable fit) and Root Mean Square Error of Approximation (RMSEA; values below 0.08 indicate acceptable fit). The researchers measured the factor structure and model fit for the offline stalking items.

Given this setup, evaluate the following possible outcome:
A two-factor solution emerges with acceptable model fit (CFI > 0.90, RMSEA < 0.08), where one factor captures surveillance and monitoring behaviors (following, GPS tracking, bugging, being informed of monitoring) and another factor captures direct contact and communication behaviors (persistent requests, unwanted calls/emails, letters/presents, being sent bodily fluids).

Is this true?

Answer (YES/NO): NO